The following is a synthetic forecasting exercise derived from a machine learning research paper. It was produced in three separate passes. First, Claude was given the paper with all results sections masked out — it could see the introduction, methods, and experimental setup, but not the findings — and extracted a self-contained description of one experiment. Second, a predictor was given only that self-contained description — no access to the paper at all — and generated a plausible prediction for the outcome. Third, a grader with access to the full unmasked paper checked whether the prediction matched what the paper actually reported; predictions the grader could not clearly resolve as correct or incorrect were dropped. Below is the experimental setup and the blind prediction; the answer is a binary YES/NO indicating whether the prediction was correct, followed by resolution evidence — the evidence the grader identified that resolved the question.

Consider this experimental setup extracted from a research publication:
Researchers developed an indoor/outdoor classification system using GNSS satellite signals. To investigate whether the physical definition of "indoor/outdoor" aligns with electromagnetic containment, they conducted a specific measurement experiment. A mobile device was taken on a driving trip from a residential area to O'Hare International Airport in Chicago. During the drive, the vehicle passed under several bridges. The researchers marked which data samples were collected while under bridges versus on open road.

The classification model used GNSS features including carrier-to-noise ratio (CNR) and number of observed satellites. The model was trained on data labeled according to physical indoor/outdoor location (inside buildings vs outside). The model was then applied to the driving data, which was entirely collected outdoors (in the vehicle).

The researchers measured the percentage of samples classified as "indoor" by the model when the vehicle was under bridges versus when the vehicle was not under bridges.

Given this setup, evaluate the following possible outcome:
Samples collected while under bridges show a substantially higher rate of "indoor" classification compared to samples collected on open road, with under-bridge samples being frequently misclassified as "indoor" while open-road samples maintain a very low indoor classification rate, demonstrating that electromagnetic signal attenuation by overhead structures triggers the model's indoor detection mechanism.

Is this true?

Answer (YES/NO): YES